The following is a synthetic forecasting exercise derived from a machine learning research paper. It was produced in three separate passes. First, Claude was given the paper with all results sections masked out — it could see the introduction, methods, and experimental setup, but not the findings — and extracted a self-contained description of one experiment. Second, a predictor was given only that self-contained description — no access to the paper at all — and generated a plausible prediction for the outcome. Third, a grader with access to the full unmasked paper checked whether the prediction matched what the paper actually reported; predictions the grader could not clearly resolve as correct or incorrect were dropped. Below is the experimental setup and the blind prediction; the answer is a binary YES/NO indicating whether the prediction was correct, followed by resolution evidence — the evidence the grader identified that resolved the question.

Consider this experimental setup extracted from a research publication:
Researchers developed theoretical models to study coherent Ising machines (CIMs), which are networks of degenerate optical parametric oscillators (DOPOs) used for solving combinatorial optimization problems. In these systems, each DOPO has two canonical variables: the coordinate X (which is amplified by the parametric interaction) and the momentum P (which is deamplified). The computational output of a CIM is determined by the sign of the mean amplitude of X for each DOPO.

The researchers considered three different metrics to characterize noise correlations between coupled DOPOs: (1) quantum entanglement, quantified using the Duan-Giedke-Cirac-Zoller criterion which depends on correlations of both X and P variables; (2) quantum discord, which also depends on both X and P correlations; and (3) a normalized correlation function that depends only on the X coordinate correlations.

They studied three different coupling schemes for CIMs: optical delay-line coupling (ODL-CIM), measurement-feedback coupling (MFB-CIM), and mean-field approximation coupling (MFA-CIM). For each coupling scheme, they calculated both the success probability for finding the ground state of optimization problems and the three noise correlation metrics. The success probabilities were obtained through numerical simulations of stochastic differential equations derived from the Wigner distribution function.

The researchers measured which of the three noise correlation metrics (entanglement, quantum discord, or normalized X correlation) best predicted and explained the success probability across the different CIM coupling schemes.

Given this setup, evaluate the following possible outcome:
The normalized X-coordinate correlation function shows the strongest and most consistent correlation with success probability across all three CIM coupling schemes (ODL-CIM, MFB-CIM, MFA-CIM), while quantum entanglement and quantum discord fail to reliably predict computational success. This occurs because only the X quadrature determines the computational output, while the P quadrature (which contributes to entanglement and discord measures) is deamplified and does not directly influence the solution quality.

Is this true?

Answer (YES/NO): YES